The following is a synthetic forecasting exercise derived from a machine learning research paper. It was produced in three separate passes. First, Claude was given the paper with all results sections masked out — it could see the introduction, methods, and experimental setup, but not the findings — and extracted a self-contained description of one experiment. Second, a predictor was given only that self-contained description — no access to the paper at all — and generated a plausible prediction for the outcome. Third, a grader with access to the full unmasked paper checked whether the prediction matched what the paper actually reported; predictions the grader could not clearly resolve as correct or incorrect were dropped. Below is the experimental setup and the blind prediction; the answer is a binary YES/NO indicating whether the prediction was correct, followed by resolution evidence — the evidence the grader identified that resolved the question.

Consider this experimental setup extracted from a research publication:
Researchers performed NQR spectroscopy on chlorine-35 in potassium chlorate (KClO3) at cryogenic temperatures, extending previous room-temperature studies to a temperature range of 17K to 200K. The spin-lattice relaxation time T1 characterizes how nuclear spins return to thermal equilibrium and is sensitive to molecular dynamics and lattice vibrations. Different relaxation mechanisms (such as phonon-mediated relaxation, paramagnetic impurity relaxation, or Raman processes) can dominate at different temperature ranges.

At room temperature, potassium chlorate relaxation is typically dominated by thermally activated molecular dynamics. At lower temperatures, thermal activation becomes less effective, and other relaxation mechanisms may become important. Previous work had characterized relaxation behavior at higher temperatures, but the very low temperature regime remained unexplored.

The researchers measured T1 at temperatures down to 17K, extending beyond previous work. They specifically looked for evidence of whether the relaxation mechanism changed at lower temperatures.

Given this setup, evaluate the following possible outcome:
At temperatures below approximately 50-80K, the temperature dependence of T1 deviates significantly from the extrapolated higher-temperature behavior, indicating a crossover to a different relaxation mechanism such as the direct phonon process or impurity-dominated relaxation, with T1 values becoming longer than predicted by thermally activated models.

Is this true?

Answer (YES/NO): YES